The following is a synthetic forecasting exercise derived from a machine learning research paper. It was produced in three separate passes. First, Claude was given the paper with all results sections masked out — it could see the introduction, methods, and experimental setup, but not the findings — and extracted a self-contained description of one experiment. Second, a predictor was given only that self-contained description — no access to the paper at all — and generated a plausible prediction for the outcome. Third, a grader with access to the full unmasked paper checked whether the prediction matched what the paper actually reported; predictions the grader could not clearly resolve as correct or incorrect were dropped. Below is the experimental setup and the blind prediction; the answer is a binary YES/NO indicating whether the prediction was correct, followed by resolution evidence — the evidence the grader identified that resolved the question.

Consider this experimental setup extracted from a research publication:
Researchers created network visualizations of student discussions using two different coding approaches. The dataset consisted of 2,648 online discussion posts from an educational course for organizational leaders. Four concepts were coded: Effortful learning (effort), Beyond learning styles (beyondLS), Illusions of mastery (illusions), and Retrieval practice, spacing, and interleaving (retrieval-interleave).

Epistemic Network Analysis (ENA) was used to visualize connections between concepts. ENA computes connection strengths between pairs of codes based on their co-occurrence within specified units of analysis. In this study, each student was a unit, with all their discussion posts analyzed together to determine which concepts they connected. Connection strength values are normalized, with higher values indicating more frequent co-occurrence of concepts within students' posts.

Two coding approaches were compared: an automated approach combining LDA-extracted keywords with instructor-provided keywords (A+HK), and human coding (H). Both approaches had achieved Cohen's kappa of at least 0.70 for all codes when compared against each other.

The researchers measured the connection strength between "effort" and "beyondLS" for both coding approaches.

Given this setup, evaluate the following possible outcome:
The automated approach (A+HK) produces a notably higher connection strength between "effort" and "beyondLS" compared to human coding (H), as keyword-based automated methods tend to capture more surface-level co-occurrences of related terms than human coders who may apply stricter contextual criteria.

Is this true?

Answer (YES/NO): NO